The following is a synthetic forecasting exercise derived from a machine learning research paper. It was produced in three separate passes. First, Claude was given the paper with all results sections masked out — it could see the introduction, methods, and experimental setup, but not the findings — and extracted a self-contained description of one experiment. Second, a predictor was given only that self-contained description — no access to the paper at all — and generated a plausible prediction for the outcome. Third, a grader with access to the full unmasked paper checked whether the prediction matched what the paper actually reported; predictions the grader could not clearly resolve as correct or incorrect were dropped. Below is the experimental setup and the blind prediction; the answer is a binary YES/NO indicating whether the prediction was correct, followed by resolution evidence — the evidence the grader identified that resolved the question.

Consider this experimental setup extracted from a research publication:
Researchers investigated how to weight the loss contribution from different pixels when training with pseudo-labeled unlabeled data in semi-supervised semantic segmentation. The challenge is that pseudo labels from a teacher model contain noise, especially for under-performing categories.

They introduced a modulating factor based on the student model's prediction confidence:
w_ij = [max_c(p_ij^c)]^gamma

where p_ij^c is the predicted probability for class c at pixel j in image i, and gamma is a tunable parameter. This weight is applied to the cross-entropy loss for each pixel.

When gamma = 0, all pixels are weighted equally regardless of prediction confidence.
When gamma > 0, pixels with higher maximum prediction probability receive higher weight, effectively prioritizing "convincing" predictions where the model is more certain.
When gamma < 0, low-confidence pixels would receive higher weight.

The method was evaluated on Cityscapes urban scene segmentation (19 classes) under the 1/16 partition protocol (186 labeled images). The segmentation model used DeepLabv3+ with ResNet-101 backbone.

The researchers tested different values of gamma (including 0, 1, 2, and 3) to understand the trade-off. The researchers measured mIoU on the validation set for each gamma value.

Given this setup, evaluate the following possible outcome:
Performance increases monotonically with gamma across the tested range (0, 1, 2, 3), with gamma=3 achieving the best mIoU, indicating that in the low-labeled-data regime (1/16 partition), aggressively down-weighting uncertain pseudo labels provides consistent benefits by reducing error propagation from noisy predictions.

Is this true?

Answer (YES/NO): NO